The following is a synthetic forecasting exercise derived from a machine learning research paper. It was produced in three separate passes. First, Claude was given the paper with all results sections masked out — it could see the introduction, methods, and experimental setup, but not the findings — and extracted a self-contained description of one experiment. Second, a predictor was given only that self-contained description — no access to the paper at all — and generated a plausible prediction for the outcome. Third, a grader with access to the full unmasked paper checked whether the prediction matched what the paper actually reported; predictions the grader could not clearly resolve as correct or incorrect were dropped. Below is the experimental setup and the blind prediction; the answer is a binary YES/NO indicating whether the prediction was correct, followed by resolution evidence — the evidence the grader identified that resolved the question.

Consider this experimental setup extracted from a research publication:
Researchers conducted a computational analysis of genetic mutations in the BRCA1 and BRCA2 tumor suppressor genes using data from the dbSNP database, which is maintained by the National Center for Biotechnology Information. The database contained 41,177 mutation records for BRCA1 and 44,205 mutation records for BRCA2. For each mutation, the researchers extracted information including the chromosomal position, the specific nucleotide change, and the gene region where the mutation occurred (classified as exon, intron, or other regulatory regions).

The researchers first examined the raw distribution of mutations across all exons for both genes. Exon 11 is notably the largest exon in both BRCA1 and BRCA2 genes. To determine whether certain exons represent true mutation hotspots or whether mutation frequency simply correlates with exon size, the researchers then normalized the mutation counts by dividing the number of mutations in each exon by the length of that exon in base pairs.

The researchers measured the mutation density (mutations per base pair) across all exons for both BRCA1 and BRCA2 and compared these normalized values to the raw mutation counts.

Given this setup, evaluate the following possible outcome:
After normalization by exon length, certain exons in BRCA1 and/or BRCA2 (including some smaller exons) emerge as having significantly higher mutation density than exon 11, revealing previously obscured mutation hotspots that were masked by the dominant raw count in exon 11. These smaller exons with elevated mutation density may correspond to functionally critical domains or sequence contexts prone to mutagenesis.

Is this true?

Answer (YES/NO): NO